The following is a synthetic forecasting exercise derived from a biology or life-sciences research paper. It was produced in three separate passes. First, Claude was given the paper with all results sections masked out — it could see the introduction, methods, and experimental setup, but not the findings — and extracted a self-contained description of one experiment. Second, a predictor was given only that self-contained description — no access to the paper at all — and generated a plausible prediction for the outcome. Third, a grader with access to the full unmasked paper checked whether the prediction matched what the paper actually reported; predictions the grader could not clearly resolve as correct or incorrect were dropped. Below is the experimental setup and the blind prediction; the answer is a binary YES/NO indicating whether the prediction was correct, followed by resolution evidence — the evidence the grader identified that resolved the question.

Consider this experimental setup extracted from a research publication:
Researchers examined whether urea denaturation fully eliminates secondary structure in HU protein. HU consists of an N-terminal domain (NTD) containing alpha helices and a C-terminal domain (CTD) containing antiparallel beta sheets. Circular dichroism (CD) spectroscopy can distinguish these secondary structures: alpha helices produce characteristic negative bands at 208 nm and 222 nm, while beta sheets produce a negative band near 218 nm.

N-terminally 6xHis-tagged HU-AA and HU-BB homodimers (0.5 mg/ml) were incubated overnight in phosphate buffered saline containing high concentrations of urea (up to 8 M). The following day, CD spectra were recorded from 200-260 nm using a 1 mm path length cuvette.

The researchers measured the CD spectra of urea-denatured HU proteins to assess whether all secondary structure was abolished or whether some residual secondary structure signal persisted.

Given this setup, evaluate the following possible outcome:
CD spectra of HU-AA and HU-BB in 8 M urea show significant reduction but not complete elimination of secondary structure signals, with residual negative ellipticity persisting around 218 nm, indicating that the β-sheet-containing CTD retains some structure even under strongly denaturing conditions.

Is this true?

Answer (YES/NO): YES